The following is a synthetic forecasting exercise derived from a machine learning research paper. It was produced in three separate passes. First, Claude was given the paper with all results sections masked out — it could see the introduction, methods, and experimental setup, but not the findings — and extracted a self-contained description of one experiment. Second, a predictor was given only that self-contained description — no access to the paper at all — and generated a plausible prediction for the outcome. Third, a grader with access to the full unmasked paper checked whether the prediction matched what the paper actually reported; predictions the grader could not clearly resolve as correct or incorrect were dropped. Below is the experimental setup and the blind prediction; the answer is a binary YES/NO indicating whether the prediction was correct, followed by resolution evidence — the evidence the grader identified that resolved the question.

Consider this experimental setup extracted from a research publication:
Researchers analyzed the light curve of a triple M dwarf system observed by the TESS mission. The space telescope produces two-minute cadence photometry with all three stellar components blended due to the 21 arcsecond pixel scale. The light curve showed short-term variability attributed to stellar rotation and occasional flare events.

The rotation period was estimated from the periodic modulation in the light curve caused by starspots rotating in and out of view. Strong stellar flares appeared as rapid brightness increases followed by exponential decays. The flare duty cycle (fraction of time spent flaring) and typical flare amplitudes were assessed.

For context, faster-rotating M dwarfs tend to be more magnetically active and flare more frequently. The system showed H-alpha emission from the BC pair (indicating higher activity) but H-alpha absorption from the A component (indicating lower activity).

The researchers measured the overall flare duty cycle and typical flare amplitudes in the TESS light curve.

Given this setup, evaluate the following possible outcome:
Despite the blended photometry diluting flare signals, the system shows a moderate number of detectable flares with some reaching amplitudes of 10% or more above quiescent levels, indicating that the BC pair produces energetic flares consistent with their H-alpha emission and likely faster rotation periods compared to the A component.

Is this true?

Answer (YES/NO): NO